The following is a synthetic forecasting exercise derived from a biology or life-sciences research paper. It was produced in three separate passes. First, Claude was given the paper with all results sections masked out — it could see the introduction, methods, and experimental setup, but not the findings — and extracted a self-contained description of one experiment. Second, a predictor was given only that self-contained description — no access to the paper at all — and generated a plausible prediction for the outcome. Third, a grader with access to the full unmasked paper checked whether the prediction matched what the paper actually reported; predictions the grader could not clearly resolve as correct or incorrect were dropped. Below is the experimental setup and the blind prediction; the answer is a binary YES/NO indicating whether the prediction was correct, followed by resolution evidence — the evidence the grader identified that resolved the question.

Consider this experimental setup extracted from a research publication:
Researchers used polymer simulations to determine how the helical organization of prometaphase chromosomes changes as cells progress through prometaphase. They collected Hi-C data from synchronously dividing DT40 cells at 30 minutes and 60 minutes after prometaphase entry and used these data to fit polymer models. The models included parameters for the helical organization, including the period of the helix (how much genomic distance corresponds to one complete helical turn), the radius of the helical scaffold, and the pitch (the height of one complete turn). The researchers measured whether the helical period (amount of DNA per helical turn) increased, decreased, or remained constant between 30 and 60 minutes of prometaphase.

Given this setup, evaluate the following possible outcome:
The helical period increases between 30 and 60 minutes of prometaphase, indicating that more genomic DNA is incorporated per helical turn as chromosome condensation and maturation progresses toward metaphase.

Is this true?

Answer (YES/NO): YES